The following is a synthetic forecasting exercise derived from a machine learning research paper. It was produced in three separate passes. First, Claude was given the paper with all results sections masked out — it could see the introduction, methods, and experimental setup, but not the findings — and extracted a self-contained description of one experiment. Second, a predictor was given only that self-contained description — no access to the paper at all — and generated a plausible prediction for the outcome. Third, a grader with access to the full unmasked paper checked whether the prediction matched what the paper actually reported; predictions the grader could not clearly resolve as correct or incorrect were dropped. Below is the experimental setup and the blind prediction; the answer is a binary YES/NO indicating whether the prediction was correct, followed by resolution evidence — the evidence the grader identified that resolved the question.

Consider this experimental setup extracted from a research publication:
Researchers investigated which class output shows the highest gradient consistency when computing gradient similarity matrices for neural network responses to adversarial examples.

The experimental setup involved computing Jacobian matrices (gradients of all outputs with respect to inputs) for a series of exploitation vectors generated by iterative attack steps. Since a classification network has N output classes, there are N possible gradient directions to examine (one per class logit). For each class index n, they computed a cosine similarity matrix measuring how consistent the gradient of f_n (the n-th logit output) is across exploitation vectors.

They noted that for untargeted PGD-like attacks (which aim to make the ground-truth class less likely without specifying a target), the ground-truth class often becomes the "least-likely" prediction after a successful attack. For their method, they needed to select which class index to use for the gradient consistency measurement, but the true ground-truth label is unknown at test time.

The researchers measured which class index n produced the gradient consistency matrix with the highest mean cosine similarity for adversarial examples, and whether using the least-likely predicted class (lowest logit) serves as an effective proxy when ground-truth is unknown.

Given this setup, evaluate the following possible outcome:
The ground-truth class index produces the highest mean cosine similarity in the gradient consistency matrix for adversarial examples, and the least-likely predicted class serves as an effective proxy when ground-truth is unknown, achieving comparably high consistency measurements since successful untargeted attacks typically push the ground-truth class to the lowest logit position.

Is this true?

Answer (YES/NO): YES